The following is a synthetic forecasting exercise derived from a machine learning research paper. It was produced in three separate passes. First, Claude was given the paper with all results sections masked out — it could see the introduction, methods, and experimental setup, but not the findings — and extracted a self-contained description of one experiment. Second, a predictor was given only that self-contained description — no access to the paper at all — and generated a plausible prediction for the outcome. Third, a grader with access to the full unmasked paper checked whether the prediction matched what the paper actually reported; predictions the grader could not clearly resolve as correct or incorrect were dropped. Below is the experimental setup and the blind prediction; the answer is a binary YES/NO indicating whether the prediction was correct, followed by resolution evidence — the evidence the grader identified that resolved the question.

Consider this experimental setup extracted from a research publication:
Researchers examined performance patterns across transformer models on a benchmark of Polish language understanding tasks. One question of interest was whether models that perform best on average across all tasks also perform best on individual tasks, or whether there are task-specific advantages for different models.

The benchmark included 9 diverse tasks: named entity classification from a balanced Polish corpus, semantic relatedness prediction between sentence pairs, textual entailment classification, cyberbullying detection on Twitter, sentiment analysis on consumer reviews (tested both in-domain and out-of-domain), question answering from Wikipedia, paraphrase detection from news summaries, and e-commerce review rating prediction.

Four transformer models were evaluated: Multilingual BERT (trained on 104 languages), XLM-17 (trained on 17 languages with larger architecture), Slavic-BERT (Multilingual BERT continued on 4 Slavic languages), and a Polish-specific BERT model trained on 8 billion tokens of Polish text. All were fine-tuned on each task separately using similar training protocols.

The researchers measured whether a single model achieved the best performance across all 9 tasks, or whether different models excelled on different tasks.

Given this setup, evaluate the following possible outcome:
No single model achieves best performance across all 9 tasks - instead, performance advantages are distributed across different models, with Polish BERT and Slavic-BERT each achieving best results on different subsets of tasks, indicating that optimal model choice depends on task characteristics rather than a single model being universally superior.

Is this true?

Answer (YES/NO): YES